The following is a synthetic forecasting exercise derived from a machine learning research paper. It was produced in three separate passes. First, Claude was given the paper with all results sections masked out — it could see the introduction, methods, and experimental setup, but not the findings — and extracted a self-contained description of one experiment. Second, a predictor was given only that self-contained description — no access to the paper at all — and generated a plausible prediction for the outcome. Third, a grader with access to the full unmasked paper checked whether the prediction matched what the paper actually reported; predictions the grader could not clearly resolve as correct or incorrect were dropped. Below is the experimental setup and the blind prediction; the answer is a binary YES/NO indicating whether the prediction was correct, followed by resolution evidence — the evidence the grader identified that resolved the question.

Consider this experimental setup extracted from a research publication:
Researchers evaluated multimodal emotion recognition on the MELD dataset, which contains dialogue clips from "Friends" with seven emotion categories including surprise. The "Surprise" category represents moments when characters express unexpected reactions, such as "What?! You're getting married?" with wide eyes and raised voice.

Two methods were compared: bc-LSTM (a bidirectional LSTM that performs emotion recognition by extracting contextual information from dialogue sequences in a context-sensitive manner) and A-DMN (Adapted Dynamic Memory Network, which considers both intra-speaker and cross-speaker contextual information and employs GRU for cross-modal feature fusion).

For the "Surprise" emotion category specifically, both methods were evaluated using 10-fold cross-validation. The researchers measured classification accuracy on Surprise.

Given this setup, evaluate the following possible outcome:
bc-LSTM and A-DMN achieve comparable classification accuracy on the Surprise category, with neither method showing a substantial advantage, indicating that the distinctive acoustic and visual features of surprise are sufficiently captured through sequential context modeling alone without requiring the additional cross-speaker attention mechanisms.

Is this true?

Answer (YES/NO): NO